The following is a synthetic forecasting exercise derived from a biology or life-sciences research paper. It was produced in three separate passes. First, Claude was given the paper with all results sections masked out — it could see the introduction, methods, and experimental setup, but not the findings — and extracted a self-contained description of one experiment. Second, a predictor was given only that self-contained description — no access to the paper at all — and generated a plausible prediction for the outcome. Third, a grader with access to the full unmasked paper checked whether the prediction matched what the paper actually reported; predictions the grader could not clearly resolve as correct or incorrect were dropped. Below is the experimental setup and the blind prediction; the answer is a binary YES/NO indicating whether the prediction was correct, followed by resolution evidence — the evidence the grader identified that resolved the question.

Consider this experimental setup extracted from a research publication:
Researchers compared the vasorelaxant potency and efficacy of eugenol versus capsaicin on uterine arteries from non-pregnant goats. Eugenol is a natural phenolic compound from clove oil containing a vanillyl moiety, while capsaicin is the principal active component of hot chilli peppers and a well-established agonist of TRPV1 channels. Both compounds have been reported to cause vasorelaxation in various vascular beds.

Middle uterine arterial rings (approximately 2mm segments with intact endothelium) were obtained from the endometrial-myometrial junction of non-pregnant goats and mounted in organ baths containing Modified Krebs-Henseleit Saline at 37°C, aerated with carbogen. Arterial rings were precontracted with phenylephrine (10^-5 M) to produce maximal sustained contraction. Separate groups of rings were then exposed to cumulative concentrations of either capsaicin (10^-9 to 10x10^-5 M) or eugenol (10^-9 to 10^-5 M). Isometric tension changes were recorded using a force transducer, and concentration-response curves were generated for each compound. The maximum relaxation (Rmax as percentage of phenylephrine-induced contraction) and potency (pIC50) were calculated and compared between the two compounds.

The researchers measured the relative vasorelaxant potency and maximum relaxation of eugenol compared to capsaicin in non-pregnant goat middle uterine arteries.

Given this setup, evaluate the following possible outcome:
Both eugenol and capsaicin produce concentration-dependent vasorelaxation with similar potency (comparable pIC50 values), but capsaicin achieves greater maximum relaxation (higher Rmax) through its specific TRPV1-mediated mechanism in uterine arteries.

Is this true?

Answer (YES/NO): NO